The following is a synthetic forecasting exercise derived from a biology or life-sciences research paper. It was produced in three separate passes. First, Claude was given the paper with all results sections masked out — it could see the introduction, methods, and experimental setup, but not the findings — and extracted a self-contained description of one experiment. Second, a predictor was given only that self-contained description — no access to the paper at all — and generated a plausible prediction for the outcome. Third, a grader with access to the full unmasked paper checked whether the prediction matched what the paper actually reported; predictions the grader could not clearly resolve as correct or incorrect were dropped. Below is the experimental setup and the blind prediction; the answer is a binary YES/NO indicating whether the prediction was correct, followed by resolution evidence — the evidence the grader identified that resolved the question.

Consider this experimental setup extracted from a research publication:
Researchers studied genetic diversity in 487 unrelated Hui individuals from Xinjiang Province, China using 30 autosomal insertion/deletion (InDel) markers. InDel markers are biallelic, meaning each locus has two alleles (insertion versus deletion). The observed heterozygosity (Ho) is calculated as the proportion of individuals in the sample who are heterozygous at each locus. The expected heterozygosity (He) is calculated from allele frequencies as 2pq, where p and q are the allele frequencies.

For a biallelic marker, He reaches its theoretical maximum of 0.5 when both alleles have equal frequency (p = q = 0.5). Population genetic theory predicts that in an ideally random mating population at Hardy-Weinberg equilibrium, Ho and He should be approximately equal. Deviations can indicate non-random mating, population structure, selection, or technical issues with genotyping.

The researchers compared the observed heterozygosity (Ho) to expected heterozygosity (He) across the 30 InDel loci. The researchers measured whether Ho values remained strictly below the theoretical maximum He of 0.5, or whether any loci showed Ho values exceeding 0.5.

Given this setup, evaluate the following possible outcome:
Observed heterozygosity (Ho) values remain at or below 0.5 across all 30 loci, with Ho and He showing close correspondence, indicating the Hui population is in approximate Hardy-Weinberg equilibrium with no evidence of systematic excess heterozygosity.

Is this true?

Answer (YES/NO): NO